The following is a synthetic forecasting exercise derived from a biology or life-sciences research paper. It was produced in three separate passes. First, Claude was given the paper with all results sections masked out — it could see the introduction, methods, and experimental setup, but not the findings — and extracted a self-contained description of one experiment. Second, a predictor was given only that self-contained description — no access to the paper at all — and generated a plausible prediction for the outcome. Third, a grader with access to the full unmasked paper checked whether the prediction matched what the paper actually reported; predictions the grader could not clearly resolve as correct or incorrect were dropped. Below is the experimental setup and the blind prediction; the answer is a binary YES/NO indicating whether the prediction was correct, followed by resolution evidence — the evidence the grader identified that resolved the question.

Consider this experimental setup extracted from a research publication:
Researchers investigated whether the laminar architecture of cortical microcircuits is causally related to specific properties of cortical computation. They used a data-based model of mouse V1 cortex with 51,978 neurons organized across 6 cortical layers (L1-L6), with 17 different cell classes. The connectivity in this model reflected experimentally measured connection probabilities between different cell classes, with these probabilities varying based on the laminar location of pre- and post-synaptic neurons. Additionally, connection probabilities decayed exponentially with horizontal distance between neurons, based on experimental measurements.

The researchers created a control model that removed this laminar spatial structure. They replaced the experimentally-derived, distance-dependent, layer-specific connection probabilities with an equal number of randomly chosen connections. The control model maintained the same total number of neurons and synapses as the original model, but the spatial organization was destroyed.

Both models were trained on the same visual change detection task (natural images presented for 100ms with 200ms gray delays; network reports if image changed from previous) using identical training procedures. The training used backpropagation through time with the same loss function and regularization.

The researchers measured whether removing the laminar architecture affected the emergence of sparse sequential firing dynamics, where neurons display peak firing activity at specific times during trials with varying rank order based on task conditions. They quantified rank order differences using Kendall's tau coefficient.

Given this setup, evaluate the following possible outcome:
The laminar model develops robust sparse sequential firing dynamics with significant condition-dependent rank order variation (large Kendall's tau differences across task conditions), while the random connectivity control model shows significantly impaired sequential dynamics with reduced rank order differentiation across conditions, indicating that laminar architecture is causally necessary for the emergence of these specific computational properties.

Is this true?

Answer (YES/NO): YES